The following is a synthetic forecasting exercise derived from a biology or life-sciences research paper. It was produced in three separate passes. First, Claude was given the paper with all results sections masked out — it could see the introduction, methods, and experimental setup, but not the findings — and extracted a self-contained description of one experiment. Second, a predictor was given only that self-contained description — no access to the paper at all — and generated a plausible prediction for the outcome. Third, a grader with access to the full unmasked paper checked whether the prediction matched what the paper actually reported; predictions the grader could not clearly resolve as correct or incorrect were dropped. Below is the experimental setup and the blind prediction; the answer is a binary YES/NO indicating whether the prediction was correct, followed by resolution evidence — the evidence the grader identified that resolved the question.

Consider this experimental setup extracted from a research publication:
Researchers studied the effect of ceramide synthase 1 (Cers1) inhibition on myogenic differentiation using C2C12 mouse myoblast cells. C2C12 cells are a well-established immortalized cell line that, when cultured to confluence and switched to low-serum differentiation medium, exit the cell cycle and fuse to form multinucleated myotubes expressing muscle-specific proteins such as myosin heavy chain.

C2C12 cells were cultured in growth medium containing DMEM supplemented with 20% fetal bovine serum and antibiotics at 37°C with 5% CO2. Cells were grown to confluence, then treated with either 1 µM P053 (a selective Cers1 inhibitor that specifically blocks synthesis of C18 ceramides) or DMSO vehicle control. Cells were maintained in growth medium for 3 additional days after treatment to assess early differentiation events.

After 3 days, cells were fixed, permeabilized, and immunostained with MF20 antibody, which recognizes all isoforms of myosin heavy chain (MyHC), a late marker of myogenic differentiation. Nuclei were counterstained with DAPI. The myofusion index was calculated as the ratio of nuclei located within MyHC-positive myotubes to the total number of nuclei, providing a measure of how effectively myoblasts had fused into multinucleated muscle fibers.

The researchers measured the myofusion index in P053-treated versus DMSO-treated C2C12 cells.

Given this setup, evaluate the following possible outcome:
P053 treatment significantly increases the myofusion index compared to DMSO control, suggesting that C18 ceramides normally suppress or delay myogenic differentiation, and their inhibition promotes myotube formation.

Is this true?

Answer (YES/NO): NO